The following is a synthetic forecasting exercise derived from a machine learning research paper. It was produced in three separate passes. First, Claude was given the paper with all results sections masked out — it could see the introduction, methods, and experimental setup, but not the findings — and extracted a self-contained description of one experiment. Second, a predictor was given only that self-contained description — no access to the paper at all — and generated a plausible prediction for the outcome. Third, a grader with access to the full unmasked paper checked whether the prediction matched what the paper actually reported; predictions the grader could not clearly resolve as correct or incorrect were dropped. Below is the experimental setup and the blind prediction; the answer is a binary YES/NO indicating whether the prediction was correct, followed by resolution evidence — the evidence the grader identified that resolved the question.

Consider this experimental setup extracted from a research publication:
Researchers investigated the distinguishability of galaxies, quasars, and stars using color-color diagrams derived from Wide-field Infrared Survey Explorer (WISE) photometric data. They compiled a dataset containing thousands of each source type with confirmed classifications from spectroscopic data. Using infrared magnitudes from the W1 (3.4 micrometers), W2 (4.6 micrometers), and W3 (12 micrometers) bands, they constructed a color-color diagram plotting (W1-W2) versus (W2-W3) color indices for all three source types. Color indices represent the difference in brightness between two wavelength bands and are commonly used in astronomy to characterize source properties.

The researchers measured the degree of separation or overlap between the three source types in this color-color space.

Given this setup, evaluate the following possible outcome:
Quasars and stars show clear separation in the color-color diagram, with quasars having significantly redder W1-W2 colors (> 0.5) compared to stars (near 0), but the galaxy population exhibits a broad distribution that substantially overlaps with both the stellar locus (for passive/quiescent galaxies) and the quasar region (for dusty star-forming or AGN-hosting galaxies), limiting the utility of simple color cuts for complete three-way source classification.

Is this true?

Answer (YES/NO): NO